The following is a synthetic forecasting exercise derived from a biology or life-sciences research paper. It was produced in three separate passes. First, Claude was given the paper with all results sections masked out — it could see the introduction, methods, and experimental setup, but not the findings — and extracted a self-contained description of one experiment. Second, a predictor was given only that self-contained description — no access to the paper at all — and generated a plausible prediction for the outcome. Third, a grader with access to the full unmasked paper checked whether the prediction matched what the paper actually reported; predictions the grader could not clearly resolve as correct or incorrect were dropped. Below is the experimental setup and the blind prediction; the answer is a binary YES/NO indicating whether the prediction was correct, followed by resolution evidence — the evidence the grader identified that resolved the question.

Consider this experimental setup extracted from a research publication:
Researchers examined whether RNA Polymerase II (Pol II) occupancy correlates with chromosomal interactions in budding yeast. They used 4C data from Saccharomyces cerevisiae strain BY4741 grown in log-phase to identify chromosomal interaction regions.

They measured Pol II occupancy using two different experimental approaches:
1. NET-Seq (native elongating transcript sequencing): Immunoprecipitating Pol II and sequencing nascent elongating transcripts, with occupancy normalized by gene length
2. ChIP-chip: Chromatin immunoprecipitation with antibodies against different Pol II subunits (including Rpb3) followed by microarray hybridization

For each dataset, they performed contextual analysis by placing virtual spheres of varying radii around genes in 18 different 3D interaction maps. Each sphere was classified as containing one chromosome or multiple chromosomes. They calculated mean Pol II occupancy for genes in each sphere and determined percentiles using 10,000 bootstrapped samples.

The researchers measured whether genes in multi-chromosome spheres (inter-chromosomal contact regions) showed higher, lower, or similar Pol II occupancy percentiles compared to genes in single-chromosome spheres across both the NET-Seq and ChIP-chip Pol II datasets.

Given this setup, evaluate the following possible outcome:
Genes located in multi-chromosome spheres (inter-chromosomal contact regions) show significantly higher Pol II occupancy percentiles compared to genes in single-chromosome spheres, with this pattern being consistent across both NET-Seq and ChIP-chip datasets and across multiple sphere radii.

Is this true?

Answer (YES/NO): YES